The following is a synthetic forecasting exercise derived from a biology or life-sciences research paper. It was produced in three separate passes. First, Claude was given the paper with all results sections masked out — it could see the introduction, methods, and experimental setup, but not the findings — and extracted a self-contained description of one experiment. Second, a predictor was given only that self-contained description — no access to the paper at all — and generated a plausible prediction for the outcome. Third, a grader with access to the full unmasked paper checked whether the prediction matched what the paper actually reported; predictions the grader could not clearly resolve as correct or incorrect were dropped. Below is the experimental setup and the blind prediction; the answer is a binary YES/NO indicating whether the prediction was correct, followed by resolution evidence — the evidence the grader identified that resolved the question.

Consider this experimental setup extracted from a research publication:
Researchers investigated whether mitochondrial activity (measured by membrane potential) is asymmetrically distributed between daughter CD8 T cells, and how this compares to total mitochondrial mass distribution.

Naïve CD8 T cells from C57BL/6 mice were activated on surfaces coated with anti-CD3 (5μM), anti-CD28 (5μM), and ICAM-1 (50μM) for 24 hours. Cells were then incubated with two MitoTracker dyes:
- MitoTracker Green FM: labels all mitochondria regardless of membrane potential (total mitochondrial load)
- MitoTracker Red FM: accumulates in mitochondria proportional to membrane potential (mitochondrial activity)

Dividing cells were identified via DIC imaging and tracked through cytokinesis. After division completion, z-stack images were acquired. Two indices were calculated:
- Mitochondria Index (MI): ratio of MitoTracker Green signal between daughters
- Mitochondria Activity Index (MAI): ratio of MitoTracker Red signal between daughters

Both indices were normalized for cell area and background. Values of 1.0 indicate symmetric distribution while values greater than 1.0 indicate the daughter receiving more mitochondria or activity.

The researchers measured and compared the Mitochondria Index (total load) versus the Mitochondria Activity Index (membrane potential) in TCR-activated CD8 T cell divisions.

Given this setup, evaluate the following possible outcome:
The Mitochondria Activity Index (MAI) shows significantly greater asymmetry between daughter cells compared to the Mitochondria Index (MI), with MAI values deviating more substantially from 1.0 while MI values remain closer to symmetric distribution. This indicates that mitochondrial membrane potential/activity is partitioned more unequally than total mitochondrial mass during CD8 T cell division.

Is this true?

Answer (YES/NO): NO